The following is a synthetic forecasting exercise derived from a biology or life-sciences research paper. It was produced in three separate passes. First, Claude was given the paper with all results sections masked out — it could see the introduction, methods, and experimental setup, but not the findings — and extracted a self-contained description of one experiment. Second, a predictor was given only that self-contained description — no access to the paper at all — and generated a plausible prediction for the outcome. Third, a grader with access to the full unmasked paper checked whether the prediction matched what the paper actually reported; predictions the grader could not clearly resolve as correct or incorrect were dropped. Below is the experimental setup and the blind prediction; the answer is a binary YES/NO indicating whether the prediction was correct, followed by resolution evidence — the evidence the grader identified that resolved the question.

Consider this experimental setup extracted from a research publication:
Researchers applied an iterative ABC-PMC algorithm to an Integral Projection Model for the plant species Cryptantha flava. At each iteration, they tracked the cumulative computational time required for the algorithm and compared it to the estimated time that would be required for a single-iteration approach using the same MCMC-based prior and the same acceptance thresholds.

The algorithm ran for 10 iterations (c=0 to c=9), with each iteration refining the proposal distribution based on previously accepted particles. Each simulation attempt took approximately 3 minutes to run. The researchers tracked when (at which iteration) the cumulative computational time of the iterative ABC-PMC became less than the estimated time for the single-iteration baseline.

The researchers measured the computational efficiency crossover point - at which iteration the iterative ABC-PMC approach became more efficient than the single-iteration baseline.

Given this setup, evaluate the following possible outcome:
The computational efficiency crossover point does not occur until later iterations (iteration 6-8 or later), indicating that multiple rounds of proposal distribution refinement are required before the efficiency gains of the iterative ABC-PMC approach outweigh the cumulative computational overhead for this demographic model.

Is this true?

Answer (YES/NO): YES